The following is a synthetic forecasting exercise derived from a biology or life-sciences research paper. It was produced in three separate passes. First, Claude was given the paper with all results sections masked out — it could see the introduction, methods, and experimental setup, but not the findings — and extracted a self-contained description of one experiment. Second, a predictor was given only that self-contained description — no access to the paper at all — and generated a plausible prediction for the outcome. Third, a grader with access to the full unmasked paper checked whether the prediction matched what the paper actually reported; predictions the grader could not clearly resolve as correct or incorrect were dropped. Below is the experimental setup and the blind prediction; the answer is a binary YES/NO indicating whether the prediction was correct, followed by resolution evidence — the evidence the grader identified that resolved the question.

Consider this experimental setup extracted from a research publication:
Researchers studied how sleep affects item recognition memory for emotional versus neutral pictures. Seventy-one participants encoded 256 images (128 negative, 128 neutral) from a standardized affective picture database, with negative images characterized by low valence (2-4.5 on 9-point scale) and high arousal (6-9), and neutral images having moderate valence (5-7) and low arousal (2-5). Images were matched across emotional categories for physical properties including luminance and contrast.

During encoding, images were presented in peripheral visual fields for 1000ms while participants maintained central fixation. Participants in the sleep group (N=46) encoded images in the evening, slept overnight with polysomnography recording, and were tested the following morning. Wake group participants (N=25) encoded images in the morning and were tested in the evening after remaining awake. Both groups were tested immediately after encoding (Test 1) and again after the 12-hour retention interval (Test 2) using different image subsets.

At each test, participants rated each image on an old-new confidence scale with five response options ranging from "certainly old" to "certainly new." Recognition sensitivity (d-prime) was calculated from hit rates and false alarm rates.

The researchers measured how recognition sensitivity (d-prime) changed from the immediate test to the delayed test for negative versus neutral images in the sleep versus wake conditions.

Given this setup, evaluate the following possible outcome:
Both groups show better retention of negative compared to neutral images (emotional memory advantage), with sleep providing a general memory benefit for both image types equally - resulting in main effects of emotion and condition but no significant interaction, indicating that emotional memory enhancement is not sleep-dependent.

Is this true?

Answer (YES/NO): NO